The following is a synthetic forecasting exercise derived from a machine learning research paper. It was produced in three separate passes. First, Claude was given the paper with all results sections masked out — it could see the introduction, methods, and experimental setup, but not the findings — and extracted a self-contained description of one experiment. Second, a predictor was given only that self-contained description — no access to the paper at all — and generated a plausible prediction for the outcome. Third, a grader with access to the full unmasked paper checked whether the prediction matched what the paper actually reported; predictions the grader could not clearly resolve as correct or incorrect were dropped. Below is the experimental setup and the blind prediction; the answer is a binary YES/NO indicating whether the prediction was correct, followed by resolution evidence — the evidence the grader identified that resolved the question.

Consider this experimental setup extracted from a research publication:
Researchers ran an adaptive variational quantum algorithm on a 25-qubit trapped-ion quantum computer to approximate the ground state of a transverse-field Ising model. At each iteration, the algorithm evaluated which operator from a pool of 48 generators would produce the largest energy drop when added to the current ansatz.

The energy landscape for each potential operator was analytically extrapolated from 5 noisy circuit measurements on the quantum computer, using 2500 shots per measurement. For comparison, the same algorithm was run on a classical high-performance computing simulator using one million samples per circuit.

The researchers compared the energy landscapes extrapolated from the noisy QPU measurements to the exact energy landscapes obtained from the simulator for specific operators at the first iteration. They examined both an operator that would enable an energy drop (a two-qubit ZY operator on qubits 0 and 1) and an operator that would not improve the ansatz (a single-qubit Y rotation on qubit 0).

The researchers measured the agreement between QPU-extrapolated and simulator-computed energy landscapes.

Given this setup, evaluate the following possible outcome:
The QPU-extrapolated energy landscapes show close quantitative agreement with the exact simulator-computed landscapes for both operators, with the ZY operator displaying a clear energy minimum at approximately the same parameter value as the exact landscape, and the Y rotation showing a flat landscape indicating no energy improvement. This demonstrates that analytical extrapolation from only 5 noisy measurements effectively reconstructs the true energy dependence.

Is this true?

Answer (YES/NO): YES